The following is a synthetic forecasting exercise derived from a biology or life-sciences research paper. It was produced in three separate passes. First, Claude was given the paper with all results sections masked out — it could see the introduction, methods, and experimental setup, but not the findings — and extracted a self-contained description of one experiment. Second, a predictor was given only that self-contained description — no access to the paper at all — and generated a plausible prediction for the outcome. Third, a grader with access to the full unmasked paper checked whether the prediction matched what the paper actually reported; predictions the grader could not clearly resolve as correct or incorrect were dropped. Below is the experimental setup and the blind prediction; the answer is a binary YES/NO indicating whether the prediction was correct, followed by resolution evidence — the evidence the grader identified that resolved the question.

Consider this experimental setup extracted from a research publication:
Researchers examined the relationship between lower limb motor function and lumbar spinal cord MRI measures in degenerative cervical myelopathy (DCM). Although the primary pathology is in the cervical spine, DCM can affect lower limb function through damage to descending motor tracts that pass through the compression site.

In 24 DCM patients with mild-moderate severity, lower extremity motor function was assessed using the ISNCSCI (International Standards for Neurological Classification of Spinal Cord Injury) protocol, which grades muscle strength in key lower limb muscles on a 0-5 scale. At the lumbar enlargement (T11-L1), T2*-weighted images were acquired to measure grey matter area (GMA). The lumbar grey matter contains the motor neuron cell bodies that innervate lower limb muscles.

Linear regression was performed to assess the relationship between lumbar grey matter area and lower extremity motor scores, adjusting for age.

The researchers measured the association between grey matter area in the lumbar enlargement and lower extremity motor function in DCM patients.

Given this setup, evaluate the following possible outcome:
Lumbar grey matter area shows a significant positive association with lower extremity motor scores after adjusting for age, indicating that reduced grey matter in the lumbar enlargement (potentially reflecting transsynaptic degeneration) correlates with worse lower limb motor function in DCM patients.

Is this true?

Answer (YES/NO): NO